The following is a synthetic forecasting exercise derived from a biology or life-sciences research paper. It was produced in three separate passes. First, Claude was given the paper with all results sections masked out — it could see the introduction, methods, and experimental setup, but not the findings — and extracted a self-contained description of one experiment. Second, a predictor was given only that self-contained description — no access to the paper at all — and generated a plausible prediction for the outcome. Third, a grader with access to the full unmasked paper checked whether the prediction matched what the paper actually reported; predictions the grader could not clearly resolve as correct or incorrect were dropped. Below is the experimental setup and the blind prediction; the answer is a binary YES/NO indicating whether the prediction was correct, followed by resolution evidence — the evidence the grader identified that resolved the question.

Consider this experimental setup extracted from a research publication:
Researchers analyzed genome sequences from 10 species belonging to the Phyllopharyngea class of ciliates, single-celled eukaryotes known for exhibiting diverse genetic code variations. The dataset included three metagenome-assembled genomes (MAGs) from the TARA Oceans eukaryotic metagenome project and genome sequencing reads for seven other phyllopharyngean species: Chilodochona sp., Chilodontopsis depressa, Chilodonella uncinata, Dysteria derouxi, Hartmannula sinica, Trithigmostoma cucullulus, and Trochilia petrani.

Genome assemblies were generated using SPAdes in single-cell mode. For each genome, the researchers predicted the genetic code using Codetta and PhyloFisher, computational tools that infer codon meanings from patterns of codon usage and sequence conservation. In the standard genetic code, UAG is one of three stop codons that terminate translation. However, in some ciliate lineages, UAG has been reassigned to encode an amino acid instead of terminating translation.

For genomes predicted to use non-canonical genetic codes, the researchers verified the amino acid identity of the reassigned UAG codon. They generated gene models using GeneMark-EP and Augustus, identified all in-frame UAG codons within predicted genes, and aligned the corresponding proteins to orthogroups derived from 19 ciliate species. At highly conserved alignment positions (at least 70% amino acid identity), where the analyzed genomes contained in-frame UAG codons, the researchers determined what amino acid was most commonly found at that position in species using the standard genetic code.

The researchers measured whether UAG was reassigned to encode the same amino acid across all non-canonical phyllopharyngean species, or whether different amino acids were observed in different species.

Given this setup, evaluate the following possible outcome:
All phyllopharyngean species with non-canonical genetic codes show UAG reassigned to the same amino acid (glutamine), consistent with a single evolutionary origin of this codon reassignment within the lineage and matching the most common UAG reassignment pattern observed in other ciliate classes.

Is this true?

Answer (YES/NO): NO